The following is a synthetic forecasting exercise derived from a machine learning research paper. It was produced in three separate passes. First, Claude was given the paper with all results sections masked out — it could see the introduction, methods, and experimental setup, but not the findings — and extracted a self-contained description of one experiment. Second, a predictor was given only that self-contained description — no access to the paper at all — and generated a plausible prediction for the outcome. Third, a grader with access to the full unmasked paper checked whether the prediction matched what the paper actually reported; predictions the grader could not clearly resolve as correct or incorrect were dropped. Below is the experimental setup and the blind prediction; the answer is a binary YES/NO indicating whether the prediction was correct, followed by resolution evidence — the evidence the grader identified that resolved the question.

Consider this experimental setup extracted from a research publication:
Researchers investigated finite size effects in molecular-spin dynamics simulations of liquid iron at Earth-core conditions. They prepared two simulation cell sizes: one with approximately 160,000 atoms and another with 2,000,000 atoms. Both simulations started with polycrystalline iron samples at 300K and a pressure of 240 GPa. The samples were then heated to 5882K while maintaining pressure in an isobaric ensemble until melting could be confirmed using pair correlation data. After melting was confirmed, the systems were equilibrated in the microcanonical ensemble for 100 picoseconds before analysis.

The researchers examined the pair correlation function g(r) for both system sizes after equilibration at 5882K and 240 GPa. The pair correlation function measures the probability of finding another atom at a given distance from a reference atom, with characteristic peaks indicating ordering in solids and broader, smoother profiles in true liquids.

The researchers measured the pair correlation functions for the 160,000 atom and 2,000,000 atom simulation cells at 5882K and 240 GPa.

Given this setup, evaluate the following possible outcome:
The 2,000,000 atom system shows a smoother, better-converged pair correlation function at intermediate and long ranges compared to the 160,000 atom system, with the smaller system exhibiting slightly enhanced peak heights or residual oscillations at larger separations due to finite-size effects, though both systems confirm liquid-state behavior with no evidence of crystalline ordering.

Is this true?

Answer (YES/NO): NO